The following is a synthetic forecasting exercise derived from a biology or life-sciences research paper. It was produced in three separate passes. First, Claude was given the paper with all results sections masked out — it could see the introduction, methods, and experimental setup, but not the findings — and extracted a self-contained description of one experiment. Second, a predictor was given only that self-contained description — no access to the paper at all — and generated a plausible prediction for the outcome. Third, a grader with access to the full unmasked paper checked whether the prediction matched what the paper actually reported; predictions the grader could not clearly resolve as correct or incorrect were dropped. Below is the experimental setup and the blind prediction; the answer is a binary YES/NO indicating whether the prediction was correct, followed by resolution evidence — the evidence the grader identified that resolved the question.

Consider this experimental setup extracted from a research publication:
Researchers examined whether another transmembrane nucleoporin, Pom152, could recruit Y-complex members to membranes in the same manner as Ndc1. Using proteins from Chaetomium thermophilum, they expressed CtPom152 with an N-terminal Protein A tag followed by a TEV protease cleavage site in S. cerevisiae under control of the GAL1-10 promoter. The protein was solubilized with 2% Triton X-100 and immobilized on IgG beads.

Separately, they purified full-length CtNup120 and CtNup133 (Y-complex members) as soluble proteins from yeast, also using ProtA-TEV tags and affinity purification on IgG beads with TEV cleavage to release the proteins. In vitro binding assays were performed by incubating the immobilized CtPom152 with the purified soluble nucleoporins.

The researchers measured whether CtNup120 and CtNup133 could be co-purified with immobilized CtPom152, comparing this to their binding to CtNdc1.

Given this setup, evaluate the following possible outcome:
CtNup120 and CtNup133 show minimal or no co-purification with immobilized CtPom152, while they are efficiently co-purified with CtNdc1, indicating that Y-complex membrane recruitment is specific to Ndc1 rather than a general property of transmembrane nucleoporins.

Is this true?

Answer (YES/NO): YES